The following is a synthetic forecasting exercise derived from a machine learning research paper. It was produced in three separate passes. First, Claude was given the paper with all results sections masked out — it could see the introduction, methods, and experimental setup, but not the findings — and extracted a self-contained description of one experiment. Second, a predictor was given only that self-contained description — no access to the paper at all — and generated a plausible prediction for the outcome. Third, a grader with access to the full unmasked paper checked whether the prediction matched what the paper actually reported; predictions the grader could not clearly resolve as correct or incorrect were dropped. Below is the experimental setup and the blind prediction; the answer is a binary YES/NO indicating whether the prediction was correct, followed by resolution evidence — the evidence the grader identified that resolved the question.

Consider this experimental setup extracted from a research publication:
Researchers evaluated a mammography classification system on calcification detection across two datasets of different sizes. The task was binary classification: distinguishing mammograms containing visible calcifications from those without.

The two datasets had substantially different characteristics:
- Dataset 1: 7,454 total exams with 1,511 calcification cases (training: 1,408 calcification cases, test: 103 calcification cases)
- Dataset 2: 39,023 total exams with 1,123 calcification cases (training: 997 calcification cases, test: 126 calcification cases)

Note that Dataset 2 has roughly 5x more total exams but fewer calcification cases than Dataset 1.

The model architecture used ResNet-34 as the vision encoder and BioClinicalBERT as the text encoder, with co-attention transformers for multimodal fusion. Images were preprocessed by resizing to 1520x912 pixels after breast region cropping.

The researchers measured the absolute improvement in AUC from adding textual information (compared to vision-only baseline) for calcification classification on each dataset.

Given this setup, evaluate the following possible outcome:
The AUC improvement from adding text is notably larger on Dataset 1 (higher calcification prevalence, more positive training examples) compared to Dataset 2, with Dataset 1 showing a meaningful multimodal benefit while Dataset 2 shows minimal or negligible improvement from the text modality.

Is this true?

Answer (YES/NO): NO